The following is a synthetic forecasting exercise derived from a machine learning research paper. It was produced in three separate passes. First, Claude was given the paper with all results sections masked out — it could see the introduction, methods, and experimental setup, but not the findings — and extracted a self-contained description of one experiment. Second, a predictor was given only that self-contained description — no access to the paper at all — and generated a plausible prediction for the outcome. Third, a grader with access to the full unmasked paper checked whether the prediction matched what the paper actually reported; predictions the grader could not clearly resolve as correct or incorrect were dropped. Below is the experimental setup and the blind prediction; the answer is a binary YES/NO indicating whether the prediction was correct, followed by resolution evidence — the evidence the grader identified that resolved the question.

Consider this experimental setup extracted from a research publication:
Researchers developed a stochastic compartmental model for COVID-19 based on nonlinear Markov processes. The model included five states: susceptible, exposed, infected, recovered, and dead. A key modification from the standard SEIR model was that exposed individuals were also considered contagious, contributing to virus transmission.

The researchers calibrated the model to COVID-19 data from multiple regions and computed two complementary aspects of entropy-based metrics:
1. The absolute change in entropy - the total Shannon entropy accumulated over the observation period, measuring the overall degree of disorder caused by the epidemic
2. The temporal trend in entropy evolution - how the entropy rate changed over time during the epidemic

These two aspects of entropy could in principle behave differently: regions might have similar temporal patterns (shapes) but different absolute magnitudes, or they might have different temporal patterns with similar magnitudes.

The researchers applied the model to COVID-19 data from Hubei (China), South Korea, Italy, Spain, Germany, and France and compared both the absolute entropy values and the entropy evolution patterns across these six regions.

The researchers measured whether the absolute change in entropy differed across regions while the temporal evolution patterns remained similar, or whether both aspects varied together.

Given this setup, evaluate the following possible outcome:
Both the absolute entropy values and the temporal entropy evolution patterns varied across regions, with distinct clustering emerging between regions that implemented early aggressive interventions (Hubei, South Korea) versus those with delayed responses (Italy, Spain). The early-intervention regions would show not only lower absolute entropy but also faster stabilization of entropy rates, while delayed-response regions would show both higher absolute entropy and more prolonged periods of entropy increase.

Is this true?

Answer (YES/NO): NO